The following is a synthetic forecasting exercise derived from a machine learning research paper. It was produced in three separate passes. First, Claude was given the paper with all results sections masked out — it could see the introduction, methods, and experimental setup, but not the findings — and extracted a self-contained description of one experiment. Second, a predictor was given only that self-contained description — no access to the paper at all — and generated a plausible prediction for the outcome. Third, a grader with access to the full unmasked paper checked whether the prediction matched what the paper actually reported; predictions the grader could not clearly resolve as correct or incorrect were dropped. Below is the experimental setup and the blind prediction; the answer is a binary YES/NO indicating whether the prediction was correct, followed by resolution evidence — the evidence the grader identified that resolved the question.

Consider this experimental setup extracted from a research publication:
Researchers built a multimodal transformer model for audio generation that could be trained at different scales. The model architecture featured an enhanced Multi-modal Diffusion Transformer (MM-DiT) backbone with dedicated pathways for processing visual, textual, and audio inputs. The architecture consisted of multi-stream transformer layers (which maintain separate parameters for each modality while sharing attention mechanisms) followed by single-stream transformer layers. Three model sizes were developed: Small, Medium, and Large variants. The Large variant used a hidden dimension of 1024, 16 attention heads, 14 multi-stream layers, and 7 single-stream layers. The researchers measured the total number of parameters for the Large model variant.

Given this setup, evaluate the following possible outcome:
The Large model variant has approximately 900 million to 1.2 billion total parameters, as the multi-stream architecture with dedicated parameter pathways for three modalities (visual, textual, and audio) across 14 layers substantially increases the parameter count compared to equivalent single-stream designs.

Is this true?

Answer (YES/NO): NO